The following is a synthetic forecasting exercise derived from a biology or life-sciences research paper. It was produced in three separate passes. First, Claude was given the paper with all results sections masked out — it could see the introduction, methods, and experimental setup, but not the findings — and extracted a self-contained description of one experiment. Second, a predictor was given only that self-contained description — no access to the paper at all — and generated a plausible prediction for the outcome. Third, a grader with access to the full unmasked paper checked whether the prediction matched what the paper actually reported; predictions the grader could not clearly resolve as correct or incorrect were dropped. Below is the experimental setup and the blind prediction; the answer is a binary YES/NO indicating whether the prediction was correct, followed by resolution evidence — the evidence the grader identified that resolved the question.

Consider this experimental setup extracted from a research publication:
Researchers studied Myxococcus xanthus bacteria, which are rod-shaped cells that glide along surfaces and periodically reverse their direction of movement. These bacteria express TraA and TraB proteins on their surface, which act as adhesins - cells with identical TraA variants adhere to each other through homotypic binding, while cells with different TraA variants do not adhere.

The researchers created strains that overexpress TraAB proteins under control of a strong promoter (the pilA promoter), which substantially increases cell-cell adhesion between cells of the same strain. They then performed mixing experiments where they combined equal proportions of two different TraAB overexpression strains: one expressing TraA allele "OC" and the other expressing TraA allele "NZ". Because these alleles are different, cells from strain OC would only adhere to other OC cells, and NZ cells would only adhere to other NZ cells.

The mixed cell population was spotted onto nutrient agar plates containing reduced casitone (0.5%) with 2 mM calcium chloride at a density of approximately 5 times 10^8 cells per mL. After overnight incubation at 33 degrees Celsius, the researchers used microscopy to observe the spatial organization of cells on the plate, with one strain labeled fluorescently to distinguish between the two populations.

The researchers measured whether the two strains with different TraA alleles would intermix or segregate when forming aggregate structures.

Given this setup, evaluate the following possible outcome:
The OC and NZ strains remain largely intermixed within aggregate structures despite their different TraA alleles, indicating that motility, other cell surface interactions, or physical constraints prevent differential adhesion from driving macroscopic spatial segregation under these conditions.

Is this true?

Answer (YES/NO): YES